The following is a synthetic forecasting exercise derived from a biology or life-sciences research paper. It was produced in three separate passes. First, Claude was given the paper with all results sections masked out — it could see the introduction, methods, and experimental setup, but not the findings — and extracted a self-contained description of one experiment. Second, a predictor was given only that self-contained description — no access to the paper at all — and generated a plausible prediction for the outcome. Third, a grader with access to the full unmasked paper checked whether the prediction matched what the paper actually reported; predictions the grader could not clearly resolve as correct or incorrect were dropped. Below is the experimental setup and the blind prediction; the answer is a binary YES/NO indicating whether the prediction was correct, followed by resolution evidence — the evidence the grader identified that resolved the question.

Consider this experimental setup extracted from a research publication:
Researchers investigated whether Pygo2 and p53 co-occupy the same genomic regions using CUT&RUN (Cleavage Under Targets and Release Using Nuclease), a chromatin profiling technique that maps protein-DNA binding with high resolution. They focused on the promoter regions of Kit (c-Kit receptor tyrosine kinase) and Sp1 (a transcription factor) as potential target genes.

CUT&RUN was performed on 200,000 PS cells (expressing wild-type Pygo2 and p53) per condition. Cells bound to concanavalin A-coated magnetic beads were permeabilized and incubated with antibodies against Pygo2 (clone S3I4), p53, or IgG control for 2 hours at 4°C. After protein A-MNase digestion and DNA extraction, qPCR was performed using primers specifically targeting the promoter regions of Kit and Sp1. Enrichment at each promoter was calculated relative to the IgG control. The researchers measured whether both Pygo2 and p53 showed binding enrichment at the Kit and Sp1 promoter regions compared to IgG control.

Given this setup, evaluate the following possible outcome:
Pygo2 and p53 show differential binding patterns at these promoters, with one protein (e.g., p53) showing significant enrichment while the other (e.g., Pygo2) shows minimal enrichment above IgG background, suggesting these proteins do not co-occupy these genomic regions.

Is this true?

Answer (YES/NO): NO